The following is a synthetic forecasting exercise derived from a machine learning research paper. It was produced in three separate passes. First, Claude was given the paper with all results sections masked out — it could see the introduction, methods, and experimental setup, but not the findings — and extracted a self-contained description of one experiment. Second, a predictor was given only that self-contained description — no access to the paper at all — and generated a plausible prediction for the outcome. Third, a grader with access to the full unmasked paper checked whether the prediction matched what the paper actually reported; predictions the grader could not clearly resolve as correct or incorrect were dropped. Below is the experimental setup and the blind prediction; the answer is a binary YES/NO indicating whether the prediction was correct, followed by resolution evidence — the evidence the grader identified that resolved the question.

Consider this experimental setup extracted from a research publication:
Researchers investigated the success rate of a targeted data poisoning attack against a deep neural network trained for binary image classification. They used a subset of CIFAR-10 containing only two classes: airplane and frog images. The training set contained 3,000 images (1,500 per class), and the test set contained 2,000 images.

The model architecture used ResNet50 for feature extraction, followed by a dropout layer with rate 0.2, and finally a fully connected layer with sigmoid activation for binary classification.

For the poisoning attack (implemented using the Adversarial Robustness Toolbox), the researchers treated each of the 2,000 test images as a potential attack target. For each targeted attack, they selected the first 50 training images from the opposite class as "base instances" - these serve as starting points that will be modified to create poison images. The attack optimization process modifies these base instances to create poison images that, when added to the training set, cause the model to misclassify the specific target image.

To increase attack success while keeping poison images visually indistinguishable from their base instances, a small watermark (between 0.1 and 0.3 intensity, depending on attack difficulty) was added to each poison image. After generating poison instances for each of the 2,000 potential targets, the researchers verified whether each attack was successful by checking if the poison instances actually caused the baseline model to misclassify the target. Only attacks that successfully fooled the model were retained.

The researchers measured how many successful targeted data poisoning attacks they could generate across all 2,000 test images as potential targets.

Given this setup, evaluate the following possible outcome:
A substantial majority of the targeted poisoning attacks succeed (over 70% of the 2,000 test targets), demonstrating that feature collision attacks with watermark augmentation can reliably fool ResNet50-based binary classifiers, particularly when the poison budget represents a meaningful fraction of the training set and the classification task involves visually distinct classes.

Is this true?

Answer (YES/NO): NO